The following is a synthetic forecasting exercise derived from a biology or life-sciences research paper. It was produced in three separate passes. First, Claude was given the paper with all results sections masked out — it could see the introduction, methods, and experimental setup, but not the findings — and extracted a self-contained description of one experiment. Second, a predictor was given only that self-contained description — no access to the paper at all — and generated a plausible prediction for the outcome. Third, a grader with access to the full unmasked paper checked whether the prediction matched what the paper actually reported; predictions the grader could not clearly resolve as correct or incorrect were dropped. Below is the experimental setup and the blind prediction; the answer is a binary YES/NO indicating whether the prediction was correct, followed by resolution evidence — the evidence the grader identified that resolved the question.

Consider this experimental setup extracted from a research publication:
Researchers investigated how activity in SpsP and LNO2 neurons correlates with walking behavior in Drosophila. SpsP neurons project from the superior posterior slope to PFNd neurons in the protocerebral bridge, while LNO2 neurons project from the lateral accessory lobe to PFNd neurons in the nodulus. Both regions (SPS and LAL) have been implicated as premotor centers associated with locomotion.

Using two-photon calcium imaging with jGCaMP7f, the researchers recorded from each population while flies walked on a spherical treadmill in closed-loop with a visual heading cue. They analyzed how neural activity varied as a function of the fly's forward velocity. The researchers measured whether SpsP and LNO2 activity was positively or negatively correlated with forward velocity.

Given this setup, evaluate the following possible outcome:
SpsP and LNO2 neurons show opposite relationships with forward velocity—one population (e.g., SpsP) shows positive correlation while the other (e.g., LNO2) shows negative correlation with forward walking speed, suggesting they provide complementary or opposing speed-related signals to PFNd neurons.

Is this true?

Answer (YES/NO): NO